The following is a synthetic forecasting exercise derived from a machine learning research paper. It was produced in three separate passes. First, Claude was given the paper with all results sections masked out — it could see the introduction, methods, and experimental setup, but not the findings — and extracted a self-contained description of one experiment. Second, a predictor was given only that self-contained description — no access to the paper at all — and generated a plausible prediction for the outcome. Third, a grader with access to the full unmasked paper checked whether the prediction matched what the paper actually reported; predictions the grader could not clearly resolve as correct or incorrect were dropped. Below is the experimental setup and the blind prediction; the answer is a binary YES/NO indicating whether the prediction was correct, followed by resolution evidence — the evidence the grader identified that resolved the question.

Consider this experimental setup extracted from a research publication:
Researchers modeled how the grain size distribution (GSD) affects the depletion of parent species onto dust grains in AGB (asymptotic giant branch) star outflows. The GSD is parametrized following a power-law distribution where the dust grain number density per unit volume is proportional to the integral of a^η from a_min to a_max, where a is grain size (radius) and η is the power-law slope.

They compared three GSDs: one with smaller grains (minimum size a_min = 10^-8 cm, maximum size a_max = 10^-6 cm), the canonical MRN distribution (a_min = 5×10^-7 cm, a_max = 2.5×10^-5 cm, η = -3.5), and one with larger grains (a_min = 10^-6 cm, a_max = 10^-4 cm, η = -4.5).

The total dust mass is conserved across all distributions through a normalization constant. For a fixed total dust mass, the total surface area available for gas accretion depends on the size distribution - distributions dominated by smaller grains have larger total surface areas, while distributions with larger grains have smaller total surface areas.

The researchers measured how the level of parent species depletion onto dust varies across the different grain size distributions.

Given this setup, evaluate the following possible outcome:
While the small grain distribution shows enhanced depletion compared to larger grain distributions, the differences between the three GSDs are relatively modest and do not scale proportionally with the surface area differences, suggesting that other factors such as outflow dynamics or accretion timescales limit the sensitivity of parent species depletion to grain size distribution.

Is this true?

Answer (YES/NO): NO